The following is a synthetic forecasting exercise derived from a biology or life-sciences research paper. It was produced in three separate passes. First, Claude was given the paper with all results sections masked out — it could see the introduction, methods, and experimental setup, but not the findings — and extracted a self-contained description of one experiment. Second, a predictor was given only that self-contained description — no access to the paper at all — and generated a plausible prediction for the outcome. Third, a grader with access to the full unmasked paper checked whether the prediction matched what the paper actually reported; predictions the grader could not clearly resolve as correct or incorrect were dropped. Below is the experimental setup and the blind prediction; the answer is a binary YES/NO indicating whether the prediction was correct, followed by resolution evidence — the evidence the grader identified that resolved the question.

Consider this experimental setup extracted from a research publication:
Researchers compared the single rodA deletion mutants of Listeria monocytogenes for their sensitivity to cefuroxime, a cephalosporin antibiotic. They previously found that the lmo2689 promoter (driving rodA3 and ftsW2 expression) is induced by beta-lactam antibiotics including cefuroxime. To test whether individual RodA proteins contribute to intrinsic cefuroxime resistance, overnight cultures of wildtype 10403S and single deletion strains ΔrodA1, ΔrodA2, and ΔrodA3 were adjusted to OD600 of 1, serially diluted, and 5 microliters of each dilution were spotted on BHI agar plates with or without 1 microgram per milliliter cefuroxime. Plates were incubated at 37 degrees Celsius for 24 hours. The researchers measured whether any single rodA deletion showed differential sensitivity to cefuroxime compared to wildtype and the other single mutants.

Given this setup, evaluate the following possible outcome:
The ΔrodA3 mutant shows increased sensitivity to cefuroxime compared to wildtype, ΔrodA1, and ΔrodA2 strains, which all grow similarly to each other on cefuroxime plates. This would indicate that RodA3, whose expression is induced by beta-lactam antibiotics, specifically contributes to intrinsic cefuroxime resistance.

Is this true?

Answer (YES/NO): NO